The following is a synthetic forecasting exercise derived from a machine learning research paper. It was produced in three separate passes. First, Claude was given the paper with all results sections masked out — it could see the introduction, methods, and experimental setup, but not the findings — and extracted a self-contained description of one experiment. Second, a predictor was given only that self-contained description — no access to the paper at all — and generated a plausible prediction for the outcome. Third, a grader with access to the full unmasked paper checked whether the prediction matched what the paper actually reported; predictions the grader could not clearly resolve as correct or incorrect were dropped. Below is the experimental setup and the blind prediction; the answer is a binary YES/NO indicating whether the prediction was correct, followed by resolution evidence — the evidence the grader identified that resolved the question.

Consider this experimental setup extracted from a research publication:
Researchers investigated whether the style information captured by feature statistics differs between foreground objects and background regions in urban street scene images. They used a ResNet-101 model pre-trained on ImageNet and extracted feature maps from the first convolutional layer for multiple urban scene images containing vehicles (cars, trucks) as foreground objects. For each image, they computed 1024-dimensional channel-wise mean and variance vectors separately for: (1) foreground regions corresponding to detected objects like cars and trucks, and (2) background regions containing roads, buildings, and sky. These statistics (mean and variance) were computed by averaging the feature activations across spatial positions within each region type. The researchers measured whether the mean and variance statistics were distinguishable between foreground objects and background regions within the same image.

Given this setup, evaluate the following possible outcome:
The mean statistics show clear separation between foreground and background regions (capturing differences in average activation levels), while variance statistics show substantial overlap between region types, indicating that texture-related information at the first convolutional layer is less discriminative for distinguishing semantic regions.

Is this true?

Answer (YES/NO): NO